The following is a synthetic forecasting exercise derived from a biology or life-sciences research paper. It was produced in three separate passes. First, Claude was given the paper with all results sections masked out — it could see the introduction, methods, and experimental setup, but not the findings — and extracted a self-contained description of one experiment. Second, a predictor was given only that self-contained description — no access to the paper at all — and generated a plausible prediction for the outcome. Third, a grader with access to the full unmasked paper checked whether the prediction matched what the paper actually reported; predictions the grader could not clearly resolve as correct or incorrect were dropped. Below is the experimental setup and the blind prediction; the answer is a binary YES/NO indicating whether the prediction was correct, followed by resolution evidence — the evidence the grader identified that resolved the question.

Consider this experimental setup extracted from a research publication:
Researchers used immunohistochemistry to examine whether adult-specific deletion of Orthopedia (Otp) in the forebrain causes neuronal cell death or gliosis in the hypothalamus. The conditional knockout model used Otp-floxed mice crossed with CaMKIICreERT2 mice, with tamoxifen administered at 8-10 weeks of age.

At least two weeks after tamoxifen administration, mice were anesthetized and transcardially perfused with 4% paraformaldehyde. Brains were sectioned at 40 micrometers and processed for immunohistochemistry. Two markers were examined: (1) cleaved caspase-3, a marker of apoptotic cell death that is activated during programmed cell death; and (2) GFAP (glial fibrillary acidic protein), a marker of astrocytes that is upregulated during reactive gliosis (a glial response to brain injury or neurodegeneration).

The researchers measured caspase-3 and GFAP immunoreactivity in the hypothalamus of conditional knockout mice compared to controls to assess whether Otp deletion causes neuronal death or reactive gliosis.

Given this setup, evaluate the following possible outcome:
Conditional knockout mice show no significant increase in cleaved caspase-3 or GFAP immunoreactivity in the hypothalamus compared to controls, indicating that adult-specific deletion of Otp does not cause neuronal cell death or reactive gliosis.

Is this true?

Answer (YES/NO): YES